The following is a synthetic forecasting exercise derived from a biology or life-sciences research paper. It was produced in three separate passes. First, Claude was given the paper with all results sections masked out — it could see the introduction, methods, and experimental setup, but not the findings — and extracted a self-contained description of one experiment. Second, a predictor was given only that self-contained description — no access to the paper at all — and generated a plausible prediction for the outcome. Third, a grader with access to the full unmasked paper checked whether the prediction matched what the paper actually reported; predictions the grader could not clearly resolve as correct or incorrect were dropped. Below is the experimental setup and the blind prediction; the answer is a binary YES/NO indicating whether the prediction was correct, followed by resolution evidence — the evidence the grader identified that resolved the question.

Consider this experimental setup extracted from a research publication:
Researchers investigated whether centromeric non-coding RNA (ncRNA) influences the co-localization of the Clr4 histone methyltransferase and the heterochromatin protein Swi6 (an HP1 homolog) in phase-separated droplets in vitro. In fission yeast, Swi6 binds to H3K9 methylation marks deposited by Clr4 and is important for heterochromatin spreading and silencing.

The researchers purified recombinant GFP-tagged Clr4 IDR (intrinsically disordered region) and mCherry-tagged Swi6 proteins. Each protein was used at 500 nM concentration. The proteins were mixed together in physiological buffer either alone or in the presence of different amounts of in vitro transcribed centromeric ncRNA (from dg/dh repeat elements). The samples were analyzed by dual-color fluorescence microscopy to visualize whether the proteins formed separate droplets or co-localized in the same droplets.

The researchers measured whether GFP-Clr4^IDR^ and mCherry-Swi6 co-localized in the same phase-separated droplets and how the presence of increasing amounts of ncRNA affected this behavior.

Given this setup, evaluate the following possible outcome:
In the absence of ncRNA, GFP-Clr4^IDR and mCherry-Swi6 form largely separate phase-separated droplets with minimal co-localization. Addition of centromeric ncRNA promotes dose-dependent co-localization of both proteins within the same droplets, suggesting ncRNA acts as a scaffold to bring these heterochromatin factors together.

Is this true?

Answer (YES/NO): NO